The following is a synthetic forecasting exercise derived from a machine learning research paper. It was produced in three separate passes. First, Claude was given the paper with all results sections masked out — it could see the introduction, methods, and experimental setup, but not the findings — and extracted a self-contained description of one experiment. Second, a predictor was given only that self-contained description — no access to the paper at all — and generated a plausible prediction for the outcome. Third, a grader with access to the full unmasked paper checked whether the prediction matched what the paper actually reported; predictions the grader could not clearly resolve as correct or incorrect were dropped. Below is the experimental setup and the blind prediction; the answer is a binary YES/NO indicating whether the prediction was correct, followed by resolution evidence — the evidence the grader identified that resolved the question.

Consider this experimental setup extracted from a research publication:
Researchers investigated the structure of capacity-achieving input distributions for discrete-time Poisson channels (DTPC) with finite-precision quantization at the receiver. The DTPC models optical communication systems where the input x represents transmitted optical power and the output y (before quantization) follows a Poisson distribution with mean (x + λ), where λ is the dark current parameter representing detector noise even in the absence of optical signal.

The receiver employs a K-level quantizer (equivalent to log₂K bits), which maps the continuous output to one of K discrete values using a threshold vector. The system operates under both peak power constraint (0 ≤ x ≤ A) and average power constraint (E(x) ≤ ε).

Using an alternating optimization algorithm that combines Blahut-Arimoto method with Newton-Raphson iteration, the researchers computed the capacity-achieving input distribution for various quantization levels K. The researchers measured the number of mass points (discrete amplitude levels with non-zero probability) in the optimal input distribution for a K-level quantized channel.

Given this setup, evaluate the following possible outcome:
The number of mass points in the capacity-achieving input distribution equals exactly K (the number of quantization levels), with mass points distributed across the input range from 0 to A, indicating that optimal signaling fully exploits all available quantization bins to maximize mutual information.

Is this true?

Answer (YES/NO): NO